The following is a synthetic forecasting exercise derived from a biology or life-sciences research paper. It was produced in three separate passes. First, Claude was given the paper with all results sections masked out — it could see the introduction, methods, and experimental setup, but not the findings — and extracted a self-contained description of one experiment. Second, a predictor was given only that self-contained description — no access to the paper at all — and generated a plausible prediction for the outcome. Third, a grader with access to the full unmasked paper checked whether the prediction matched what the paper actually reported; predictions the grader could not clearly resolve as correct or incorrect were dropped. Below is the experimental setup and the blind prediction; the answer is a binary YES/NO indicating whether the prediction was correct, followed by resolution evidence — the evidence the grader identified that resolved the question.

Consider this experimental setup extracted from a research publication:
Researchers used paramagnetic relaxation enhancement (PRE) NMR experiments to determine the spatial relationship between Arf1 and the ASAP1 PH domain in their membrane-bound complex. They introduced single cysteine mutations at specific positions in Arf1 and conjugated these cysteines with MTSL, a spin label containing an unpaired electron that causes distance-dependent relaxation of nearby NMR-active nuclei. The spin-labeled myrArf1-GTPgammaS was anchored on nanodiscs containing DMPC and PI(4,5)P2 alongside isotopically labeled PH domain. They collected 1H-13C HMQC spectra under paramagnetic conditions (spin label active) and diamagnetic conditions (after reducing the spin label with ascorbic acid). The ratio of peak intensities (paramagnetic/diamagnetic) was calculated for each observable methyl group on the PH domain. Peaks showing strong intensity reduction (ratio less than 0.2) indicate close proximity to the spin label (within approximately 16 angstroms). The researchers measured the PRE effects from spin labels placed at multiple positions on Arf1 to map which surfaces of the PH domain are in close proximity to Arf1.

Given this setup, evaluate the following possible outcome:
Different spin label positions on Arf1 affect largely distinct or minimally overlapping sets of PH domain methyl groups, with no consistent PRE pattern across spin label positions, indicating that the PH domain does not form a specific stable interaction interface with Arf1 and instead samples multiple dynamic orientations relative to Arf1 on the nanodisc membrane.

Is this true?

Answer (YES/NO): NO